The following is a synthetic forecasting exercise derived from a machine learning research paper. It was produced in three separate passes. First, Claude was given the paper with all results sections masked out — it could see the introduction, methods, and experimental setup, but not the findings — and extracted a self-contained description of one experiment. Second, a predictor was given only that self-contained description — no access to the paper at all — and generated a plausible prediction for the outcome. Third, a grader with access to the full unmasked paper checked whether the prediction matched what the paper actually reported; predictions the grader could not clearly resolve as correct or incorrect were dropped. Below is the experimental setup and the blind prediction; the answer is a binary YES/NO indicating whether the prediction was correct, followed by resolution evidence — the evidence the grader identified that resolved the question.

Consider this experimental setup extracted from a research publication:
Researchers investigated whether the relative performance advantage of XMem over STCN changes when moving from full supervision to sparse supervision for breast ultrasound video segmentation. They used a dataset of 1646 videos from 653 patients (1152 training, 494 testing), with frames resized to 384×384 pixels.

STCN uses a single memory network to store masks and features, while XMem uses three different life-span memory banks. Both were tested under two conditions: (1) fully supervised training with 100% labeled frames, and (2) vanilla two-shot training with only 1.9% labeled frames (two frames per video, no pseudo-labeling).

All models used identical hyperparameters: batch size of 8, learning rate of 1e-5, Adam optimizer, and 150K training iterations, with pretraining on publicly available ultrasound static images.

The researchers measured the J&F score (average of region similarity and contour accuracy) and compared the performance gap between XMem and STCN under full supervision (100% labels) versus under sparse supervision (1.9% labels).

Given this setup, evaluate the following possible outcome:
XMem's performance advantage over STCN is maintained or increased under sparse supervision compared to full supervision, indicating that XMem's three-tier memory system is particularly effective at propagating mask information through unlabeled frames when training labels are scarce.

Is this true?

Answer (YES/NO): YES